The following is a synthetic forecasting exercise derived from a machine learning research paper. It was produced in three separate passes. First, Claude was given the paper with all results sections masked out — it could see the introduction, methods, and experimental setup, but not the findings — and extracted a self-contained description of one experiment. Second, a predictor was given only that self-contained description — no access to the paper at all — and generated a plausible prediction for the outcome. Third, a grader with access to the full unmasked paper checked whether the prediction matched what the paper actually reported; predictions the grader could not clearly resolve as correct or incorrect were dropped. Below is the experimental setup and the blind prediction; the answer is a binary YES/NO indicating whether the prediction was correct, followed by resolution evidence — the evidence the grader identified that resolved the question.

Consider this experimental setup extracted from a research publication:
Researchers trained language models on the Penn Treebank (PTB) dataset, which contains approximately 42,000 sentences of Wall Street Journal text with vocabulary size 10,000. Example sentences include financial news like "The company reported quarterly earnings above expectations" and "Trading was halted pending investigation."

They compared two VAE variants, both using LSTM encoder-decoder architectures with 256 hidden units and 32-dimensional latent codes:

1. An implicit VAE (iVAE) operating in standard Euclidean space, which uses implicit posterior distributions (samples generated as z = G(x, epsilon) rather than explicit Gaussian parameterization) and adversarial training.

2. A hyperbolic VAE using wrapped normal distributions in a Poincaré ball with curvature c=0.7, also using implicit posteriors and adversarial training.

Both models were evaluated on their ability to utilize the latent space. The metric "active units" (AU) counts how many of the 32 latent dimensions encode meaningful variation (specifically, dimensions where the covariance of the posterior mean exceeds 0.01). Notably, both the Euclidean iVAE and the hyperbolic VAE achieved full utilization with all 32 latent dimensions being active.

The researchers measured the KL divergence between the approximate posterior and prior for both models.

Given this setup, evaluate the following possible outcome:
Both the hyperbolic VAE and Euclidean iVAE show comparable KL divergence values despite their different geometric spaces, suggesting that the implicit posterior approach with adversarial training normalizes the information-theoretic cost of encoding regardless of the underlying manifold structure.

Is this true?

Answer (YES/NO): NO